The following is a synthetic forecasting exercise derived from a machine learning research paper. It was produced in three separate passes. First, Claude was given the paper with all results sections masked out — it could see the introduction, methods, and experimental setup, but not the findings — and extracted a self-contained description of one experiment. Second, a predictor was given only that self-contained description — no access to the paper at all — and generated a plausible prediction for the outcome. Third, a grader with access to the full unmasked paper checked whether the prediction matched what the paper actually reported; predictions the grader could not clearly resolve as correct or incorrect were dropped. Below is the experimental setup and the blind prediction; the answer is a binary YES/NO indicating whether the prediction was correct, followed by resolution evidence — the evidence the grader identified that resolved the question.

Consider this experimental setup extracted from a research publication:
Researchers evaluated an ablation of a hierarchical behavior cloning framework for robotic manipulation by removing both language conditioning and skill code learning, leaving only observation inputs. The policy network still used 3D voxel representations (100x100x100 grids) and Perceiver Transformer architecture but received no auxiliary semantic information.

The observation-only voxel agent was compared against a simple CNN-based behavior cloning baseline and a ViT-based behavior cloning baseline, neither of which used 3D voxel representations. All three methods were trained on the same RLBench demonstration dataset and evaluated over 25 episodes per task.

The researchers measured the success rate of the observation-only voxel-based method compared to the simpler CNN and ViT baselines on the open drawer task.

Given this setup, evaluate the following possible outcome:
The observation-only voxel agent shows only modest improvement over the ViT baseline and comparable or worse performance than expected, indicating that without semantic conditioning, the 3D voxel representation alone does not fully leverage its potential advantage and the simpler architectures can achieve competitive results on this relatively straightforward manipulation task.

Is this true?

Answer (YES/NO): NO